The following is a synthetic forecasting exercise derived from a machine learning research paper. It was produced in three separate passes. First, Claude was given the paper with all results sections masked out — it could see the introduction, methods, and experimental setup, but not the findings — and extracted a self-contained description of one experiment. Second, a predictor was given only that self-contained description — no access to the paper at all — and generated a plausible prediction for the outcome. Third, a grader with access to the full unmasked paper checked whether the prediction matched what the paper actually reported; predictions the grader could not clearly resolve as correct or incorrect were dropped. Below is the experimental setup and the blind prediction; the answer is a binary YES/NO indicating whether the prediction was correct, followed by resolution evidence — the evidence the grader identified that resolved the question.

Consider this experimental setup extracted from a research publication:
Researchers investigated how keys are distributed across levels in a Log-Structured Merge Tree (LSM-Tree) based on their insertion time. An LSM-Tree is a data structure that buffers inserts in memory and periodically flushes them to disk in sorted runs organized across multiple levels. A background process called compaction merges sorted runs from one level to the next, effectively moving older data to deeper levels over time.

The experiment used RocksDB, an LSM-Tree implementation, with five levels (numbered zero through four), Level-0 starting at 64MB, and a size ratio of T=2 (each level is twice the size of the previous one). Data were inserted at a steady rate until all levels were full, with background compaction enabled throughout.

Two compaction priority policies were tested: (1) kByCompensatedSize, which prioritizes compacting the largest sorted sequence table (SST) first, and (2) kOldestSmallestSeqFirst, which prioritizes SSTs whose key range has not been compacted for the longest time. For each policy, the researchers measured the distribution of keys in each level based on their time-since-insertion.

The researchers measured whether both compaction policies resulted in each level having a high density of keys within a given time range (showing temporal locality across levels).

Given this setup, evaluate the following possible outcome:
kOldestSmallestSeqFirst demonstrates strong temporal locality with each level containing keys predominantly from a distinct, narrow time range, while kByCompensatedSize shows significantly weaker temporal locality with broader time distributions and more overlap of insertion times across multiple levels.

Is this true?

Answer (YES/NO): NO